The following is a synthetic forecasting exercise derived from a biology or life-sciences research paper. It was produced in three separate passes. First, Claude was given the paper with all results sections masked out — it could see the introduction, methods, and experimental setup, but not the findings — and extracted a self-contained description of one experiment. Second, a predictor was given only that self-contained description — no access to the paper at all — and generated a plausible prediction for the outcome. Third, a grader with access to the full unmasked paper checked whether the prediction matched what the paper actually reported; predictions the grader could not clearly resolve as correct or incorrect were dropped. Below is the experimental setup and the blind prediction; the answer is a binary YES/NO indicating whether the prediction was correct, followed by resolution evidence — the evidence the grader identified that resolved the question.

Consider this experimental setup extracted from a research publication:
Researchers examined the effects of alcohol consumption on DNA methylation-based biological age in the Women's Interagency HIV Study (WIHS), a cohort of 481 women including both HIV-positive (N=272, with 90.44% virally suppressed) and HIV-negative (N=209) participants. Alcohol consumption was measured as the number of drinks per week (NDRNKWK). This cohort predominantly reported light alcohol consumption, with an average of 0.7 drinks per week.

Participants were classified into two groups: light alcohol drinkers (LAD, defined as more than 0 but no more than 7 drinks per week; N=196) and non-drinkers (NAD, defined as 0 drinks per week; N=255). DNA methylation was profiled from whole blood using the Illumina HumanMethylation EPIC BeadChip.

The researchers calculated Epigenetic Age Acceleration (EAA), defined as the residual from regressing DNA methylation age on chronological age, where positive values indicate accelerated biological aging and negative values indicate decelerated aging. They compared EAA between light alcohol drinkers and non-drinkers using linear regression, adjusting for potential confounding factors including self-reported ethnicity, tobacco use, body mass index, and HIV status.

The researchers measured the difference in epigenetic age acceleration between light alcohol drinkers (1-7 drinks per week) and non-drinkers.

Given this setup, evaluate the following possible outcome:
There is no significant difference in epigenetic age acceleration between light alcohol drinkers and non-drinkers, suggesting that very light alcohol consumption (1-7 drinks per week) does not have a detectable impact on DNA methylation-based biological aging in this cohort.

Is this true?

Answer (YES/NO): NO